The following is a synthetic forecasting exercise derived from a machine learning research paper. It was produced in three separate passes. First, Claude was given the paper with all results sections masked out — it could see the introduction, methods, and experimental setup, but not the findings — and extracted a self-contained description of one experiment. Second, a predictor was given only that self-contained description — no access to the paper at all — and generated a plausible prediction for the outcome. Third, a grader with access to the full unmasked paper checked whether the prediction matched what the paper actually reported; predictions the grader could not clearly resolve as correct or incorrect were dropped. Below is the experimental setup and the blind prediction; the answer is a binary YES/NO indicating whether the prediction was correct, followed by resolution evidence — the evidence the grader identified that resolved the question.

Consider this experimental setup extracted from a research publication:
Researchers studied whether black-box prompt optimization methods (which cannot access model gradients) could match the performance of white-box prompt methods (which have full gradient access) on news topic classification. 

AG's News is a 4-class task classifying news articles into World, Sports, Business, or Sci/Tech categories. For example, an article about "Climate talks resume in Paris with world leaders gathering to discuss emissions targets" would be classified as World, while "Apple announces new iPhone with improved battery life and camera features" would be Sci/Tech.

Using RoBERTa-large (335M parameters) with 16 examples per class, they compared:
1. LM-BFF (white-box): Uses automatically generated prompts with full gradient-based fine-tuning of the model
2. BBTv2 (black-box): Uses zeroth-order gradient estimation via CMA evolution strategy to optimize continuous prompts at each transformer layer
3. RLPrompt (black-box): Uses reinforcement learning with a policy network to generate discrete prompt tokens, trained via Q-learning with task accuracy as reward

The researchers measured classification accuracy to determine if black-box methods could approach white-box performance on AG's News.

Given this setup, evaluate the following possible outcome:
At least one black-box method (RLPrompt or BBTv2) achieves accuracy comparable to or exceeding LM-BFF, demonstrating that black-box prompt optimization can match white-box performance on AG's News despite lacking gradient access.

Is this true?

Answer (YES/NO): NO